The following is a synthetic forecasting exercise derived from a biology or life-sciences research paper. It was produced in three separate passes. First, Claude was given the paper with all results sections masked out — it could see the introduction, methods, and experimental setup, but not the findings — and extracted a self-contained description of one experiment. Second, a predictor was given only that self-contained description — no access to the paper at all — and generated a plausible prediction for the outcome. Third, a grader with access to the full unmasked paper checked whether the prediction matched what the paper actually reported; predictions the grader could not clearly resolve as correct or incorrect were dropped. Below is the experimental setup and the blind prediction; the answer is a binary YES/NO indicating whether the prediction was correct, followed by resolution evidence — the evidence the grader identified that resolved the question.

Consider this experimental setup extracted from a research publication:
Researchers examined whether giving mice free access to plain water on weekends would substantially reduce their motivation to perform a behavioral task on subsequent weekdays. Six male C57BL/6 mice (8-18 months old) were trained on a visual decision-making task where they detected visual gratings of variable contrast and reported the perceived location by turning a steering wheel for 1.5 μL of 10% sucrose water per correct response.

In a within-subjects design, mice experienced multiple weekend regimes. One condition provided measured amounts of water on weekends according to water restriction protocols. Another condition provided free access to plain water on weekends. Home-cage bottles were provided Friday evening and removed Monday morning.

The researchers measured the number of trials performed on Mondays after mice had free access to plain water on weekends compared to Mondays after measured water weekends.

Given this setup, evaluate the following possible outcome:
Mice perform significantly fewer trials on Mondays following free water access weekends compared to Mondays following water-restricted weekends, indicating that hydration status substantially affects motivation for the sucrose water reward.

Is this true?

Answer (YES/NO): YES